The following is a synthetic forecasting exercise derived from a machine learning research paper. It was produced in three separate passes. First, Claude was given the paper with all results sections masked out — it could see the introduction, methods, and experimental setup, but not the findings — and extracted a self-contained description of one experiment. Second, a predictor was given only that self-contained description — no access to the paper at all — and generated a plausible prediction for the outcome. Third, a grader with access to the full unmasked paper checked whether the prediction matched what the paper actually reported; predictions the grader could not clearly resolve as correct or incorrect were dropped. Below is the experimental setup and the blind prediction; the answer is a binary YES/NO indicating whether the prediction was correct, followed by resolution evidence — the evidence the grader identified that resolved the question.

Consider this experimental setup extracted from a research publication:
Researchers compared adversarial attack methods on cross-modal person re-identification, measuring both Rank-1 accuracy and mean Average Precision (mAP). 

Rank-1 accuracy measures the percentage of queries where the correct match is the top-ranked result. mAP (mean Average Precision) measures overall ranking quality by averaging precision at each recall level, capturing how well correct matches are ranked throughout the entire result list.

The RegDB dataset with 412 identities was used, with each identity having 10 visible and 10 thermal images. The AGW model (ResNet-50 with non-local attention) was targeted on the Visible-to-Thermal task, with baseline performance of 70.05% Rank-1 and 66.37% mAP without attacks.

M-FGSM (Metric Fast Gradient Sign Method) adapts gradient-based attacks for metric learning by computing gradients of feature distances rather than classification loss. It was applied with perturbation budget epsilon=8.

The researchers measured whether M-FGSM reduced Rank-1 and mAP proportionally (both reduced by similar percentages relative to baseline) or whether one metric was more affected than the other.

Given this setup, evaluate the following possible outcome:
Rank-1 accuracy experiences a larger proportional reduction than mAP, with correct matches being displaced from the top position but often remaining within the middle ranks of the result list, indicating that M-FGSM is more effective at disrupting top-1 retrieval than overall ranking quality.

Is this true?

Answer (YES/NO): NO